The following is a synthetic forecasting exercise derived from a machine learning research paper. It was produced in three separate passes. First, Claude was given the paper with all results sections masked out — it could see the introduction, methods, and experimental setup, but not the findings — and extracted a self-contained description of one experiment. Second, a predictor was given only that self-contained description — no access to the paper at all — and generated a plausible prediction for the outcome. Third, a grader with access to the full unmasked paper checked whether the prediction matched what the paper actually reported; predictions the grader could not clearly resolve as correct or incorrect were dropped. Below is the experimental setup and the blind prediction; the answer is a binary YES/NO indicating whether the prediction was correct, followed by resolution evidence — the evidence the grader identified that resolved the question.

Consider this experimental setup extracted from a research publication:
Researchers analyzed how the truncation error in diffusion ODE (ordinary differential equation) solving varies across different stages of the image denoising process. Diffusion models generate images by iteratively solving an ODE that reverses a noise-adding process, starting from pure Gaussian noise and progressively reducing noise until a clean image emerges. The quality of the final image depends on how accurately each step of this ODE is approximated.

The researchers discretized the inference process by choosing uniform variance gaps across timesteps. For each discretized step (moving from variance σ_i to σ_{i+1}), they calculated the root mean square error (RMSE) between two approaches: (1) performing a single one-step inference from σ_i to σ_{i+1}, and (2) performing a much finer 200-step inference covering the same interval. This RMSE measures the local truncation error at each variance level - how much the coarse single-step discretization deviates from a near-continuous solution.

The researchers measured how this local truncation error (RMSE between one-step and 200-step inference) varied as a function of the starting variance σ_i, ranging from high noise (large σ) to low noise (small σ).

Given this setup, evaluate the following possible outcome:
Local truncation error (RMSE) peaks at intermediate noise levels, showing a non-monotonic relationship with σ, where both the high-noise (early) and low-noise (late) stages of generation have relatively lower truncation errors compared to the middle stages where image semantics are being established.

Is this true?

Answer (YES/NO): NO